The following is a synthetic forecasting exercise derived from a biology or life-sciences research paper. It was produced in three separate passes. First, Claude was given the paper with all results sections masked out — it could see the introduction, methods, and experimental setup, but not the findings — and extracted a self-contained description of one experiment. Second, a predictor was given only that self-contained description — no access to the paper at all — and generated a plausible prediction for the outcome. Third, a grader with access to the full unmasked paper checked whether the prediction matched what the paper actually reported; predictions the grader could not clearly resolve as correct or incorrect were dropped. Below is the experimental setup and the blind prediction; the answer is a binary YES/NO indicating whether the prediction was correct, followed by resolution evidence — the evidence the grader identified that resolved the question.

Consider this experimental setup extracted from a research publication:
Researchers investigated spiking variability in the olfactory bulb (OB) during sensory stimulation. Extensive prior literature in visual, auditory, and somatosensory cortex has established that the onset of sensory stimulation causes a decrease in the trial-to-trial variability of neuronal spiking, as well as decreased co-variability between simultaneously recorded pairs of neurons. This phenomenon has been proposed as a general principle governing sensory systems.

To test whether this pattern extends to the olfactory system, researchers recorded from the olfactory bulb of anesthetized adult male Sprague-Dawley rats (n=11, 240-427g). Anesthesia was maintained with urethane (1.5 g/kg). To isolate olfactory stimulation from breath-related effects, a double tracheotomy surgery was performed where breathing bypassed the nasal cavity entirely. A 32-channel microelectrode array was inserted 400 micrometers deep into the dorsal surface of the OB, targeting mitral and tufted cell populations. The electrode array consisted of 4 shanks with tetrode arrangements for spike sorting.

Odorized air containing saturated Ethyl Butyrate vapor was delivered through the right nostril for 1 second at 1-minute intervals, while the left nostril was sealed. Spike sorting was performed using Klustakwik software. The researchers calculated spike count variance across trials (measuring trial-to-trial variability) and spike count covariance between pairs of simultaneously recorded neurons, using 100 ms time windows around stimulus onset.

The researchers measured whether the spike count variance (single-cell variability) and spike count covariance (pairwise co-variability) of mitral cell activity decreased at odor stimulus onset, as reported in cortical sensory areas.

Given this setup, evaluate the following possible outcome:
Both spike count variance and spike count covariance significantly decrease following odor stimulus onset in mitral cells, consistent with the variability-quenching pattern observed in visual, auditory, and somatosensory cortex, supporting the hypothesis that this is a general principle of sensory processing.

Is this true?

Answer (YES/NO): NO